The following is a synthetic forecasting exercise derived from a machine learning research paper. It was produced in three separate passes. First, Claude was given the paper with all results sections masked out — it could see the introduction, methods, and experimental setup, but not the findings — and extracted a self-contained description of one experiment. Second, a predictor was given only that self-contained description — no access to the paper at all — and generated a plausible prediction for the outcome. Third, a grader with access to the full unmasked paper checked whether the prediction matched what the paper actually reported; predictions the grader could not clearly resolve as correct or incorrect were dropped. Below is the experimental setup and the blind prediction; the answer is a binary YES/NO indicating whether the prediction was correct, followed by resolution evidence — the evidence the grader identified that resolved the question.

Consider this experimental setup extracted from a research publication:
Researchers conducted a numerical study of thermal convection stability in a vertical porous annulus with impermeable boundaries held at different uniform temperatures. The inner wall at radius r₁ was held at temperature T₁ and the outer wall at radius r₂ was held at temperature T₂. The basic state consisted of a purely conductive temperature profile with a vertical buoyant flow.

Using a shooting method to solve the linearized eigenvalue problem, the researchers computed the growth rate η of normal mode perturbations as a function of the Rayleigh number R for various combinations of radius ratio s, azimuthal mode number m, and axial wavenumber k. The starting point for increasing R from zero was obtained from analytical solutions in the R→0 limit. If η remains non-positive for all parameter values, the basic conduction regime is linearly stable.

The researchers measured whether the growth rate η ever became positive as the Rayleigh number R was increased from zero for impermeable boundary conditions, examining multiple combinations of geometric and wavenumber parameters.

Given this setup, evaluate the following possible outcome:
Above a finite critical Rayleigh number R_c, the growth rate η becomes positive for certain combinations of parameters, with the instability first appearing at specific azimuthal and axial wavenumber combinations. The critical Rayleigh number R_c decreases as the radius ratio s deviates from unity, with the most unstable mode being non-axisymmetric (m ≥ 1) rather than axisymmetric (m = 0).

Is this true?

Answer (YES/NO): NO